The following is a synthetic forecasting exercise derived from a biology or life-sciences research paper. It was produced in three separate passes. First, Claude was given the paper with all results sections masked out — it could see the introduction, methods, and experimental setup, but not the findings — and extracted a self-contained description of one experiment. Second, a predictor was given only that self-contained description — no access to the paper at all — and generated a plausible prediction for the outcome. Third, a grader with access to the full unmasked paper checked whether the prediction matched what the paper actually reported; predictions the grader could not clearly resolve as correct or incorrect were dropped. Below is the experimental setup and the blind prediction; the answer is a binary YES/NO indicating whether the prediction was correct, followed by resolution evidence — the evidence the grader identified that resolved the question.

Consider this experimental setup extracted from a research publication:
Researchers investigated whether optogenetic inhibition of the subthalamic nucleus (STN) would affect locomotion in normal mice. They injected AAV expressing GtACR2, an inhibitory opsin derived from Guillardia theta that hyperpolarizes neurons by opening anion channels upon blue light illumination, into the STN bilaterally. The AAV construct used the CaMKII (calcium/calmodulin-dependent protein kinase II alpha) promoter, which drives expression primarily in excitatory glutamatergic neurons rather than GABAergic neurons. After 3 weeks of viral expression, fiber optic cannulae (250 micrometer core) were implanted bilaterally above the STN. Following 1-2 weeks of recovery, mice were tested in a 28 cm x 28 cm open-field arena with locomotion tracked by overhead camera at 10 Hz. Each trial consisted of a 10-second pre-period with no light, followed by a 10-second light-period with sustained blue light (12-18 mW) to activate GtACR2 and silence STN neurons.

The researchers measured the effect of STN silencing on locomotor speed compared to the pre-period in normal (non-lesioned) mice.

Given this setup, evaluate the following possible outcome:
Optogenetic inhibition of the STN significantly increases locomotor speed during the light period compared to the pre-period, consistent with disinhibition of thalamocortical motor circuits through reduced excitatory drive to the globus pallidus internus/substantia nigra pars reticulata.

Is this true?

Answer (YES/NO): YES